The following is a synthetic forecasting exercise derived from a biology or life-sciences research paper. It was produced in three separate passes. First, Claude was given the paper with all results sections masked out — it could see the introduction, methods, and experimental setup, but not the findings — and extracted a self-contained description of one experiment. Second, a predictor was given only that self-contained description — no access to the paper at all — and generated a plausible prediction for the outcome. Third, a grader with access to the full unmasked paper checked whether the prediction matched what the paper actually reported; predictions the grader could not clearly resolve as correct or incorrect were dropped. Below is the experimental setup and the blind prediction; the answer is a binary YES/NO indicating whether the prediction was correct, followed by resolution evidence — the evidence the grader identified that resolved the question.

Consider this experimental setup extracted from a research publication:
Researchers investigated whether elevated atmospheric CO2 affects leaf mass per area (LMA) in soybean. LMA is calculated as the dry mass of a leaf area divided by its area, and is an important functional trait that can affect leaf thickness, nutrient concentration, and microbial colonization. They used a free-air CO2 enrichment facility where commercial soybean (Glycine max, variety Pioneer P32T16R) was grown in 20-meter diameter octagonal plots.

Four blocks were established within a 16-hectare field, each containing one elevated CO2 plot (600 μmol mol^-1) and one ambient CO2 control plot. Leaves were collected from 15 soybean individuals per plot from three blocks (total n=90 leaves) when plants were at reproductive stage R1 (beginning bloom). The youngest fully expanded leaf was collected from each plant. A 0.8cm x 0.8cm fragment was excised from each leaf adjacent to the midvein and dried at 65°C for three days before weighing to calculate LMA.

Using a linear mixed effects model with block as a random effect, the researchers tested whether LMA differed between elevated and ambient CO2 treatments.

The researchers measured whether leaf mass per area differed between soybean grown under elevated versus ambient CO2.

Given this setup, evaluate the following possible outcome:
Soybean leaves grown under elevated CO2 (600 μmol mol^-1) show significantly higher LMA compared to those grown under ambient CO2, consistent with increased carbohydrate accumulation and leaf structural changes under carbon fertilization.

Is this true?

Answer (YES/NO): YES